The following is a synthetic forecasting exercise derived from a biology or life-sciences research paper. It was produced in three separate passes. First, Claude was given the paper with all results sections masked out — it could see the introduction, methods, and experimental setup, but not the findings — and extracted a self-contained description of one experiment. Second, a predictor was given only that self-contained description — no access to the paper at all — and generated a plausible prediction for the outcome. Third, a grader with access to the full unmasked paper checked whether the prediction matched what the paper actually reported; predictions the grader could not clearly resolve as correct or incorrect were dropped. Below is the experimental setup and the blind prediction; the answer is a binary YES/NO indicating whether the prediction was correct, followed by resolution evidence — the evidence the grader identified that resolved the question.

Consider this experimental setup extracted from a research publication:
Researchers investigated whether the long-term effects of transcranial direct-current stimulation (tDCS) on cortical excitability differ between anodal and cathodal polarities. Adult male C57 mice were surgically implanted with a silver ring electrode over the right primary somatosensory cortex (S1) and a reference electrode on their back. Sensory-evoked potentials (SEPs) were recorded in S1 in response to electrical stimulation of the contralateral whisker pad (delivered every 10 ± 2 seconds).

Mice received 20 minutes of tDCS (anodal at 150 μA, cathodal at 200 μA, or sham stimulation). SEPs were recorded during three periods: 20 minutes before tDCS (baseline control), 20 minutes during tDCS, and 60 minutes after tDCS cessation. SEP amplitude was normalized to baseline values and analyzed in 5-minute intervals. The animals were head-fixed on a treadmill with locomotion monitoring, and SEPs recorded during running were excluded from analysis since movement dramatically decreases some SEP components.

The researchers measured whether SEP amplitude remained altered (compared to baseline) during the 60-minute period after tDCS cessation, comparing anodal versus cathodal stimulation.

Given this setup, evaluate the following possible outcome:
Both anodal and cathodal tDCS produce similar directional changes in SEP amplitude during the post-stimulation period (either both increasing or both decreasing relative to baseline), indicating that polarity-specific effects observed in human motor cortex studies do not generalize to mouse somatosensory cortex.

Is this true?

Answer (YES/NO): NO